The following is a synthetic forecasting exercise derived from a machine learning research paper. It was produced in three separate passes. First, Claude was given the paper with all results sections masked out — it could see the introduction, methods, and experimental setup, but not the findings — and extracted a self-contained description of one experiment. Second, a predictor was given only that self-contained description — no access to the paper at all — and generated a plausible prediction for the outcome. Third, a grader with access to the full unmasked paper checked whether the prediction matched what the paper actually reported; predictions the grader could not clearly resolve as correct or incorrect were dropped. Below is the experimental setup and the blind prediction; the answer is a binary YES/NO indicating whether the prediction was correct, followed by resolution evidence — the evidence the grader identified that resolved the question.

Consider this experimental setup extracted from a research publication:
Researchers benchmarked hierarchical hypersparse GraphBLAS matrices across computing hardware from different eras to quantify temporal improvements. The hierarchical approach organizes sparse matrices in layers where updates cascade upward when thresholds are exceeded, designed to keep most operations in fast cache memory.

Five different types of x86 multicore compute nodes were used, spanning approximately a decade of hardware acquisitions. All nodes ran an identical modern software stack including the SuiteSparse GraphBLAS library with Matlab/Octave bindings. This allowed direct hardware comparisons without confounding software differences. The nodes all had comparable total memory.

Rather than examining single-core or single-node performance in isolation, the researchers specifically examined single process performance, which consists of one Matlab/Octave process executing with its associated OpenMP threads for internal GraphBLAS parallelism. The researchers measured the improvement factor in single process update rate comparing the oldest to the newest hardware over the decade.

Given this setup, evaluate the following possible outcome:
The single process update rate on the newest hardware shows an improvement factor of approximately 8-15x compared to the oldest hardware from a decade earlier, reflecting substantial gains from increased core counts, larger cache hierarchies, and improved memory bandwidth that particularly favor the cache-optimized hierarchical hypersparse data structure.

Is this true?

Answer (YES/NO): NO